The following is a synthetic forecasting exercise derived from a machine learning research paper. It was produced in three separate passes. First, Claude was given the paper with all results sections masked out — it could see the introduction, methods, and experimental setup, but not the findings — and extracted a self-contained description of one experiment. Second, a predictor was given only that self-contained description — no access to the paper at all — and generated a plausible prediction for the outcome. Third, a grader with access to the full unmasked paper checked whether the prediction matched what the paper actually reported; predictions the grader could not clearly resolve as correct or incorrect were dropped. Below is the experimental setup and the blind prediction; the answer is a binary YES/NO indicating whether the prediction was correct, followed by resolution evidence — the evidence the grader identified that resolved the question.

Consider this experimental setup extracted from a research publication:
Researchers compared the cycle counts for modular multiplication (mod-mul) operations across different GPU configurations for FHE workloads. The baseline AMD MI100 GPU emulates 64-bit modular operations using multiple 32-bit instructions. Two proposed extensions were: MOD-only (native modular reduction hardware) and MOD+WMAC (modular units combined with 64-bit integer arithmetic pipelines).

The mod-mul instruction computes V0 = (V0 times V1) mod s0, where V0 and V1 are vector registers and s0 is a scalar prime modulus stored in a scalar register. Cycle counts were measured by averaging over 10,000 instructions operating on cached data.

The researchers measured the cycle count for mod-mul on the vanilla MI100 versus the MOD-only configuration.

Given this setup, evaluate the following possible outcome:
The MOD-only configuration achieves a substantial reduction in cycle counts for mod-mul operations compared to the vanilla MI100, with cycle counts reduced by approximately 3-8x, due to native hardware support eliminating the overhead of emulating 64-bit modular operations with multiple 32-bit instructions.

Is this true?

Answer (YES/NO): NO